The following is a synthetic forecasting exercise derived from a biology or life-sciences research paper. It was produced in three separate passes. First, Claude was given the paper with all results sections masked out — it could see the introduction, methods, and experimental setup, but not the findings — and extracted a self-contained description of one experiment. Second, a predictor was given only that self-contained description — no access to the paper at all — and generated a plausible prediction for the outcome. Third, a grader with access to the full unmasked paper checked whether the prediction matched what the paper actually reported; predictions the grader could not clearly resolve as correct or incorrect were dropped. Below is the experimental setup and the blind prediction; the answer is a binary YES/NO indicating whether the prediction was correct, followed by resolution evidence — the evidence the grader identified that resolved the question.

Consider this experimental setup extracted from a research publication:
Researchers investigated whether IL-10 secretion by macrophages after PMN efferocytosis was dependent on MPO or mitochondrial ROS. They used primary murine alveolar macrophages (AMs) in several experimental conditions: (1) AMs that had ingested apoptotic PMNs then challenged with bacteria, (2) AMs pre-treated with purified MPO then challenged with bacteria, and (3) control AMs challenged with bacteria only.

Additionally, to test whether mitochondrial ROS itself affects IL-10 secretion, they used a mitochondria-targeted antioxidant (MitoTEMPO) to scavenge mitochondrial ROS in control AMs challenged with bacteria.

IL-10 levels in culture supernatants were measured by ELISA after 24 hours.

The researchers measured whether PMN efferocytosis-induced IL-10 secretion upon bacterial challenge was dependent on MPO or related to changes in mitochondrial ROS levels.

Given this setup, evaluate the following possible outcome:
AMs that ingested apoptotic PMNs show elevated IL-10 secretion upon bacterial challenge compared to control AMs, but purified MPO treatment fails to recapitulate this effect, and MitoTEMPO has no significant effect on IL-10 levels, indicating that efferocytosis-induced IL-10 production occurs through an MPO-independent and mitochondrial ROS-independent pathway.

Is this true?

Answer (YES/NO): YES